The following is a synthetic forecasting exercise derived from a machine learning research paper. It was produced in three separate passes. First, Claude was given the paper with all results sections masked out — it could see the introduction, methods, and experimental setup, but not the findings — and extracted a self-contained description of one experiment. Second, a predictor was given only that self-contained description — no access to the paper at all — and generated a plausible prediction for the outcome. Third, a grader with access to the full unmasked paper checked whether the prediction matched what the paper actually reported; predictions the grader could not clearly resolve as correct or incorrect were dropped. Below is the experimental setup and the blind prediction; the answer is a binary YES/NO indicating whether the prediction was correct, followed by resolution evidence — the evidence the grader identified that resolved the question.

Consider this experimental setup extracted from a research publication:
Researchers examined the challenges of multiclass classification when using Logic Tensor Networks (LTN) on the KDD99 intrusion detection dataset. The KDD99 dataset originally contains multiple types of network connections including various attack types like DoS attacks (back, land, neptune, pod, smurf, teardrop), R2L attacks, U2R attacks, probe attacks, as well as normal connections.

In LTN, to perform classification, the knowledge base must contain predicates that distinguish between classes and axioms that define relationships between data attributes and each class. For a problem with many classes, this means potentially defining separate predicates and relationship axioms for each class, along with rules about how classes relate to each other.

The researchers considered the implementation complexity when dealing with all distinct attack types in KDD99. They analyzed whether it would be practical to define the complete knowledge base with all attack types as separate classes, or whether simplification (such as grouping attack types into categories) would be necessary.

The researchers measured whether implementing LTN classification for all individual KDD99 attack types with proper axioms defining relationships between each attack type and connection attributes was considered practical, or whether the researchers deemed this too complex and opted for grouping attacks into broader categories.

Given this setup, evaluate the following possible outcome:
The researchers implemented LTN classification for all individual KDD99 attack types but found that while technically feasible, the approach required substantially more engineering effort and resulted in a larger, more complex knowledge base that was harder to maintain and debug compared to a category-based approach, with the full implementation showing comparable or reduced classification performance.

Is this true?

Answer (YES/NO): NO